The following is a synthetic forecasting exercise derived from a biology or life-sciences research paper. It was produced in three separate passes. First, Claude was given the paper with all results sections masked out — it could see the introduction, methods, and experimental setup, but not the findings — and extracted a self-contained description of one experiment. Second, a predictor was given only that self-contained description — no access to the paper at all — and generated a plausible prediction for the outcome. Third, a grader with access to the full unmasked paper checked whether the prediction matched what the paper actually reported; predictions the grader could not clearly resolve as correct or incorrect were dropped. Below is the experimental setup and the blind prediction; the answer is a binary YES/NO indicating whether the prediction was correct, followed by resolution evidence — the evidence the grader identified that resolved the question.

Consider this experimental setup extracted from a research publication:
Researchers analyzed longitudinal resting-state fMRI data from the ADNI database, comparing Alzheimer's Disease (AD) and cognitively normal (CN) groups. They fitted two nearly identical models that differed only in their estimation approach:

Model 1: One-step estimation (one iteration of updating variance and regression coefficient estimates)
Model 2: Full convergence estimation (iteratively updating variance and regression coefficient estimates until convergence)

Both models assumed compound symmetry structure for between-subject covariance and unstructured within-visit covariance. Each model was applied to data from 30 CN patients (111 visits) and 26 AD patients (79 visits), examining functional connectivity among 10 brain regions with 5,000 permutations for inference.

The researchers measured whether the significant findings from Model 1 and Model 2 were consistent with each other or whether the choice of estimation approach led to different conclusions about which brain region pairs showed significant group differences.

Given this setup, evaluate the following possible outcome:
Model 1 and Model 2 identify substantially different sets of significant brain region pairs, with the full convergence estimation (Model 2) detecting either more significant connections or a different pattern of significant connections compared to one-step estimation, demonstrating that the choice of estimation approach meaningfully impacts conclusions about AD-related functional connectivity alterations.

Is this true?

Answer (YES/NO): NO